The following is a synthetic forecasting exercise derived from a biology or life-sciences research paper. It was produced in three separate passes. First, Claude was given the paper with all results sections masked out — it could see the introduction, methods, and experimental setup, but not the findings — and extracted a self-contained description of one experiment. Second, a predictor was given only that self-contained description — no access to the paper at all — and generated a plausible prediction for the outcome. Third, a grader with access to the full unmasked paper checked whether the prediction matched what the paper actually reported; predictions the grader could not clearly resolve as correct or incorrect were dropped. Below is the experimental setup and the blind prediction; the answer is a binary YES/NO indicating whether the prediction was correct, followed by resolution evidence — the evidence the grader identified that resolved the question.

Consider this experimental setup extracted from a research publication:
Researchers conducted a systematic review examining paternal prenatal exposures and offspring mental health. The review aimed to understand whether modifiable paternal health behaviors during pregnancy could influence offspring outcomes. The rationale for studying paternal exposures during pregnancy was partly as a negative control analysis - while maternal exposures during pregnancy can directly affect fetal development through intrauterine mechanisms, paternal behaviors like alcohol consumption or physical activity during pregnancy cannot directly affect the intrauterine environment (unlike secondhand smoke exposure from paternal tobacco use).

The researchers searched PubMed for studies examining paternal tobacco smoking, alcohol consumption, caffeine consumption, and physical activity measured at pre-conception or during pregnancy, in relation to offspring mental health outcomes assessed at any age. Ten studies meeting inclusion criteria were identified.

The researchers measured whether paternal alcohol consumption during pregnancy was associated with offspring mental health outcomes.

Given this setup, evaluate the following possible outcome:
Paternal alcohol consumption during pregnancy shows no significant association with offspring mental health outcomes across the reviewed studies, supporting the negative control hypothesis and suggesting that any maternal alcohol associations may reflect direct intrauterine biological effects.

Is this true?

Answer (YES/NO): NO